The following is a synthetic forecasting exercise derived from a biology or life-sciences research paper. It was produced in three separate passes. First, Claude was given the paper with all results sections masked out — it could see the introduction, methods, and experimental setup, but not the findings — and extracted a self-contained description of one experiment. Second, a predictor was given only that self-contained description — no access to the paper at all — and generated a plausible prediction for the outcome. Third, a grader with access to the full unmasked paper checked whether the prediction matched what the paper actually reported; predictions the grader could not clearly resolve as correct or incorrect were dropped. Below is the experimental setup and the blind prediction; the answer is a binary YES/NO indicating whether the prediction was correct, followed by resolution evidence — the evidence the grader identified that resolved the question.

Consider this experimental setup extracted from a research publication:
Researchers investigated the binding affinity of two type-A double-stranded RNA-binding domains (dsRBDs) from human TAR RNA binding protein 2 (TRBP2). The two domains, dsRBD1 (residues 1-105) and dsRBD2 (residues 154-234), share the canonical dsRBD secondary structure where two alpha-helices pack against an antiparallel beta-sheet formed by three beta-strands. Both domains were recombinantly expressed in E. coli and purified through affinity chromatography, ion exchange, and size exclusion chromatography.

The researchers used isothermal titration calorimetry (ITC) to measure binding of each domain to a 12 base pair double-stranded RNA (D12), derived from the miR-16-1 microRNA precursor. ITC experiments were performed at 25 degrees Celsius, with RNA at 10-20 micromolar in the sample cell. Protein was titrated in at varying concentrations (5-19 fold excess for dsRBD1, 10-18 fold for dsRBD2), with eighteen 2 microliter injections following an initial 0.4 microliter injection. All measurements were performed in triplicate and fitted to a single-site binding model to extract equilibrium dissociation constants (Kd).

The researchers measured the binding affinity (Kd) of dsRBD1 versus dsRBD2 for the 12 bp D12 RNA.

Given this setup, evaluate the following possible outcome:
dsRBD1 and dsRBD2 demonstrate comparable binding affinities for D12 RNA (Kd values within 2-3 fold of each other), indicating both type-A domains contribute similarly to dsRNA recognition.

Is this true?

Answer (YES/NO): NO